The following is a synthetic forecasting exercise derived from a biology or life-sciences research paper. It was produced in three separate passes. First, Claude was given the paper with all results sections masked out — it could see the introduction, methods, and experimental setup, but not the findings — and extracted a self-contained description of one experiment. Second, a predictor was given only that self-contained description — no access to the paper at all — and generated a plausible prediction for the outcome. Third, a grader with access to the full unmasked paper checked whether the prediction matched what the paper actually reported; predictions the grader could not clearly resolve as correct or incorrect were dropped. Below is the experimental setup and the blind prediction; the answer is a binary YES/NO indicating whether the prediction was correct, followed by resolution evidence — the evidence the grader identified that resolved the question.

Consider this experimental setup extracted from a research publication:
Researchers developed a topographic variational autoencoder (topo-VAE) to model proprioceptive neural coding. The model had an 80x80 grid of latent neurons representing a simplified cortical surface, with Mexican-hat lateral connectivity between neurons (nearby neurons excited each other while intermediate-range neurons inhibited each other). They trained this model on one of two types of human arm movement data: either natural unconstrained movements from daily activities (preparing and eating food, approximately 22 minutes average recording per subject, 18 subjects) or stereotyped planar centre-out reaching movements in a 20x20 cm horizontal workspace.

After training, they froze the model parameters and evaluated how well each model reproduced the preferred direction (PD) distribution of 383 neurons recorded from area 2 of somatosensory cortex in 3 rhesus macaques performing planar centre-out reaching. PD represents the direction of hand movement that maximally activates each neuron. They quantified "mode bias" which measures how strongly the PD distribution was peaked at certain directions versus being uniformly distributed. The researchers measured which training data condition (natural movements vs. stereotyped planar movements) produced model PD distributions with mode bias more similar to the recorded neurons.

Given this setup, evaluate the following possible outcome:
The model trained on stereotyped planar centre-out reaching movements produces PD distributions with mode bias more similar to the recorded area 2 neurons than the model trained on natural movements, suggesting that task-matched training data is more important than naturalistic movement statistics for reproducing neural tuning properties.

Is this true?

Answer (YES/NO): NO